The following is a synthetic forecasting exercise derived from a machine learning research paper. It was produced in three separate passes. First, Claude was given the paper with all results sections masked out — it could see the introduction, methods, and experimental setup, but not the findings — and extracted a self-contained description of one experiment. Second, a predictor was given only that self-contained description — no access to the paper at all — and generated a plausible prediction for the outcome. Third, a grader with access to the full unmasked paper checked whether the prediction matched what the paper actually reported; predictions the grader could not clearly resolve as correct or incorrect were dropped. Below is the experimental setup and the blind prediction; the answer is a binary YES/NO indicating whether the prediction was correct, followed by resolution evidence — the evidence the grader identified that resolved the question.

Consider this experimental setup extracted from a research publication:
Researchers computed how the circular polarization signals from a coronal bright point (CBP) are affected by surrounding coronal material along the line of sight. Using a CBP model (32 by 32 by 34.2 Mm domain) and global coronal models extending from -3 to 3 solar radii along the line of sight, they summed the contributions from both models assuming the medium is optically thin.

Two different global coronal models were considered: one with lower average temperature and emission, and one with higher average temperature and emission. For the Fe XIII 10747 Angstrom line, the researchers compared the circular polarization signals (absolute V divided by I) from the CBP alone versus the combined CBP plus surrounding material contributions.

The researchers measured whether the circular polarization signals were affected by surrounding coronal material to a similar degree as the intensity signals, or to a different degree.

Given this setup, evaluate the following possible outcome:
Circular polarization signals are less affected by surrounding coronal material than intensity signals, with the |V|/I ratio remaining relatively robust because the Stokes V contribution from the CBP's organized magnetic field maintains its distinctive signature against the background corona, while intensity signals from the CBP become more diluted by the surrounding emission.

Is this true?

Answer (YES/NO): NO